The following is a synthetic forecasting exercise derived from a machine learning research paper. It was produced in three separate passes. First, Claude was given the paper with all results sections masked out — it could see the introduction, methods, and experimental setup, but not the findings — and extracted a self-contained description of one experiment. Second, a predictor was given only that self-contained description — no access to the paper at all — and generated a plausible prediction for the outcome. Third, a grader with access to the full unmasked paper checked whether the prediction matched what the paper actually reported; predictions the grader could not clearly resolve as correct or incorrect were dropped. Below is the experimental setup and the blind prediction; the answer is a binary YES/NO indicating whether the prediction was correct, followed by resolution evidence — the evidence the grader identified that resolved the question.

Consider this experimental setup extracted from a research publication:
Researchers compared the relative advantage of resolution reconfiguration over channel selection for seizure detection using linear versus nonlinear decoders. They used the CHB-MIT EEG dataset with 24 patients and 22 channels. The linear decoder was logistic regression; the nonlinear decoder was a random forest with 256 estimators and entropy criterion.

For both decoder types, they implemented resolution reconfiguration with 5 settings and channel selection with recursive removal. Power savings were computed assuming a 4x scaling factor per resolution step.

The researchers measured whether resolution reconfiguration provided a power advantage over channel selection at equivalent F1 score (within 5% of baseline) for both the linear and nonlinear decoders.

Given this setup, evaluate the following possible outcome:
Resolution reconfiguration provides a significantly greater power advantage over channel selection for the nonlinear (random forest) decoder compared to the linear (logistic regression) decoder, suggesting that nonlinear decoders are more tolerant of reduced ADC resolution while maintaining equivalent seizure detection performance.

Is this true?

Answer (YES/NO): NO